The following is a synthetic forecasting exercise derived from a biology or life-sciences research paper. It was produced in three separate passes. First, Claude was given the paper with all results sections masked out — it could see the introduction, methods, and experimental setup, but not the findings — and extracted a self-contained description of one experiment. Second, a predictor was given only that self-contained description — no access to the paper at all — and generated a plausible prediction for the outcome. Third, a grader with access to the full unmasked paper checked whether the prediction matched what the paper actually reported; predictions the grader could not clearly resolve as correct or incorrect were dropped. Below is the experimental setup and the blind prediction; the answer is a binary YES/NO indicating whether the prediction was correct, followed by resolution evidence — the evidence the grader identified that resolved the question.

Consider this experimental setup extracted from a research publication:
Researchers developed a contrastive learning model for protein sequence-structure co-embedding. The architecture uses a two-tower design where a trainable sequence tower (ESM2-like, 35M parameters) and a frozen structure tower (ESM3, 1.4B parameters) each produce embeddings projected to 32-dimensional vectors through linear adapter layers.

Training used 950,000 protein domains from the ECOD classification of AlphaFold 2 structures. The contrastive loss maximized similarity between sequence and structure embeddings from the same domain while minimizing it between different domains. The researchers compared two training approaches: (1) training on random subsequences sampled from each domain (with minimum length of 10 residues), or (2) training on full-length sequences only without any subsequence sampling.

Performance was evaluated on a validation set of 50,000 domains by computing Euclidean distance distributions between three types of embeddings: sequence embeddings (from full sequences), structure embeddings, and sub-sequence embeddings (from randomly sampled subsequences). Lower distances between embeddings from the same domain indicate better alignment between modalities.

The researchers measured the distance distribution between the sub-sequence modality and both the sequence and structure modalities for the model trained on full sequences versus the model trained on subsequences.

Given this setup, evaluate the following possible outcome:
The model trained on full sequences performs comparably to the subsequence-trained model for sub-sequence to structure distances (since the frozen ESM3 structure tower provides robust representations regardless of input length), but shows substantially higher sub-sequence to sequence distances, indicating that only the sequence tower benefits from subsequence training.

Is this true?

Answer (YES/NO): NO